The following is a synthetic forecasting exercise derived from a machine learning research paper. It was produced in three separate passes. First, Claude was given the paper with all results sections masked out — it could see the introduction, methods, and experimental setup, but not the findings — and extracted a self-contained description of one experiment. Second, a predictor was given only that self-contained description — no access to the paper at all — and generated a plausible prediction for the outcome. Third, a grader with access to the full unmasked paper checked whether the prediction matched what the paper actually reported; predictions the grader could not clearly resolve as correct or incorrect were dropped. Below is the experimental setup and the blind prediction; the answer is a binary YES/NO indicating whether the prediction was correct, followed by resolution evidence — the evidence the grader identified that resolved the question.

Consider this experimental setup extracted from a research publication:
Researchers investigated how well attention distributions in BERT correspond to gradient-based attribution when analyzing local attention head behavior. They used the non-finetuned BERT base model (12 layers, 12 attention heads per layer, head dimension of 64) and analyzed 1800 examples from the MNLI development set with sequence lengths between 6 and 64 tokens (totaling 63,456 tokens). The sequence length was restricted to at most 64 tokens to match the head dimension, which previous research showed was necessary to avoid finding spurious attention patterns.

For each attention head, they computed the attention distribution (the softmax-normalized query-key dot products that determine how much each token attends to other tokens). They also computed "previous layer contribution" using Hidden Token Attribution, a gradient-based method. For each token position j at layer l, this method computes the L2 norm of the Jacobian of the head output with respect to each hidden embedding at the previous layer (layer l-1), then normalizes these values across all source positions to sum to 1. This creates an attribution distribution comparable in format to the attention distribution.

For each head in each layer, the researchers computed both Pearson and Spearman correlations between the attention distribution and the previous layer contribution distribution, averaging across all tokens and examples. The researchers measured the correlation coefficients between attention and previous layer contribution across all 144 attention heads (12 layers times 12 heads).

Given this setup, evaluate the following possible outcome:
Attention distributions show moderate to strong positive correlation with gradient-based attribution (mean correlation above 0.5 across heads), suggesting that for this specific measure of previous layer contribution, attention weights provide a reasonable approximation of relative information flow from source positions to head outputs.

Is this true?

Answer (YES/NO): YES